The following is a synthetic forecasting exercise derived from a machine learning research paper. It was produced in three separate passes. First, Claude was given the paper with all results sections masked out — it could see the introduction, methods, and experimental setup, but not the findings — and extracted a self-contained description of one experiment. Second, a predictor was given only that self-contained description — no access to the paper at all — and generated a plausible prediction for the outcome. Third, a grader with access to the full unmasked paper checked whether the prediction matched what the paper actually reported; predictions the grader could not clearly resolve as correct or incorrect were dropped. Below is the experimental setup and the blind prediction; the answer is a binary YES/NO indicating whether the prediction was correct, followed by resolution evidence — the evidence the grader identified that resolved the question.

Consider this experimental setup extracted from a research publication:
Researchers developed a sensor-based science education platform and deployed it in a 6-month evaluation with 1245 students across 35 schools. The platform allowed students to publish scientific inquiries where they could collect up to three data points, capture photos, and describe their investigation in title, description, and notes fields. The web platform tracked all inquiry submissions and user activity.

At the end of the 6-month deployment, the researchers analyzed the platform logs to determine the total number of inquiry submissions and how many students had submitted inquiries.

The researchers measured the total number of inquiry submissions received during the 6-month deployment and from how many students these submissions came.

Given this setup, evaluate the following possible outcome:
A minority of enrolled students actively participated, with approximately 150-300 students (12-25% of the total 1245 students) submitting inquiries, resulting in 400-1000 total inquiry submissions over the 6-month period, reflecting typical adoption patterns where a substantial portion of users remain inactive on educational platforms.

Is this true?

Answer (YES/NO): NO